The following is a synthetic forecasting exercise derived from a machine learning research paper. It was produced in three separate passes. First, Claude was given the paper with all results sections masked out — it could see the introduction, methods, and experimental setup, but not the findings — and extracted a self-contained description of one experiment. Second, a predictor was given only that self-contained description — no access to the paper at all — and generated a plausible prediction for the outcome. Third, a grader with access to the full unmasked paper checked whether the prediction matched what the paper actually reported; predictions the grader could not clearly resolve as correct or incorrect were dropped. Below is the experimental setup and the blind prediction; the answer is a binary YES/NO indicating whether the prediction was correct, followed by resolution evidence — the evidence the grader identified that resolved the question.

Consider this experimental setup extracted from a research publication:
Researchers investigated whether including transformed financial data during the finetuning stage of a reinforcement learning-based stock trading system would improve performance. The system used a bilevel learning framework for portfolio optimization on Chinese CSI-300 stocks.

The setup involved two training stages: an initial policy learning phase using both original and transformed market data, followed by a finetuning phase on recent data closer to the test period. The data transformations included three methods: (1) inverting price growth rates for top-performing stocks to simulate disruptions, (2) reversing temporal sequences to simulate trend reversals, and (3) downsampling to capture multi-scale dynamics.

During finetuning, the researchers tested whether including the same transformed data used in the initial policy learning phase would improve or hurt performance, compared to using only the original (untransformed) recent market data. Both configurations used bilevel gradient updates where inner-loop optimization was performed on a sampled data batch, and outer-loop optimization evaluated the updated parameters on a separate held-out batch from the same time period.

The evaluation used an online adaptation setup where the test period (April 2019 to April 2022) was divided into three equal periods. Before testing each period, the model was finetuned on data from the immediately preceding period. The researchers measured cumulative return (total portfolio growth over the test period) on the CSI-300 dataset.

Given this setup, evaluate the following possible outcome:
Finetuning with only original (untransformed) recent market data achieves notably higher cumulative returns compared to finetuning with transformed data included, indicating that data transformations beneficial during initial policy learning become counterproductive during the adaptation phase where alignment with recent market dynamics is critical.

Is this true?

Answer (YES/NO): YES